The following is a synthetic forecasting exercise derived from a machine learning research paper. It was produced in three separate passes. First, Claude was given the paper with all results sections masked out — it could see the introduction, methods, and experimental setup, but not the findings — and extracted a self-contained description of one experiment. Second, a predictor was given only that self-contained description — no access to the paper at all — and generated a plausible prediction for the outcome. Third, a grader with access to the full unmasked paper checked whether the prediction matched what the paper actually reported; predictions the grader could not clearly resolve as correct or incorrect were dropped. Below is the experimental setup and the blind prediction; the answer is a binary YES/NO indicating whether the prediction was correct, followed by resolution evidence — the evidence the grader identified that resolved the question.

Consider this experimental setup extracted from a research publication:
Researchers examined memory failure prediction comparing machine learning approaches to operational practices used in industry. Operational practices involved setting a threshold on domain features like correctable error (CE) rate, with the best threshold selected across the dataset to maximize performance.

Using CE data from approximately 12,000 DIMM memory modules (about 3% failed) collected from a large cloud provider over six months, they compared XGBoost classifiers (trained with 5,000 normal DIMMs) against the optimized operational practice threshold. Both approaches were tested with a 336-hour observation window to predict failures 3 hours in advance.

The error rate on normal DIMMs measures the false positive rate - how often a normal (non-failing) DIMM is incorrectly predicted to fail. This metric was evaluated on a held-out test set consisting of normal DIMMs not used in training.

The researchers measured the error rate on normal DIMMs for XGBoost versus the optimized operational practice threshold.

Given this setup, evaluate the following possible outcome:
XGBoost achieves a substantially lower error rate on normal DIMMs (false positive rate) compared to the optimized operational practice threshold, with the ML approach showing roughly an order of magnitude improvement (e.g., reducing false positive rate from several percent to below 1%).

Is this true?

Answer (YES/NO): NO